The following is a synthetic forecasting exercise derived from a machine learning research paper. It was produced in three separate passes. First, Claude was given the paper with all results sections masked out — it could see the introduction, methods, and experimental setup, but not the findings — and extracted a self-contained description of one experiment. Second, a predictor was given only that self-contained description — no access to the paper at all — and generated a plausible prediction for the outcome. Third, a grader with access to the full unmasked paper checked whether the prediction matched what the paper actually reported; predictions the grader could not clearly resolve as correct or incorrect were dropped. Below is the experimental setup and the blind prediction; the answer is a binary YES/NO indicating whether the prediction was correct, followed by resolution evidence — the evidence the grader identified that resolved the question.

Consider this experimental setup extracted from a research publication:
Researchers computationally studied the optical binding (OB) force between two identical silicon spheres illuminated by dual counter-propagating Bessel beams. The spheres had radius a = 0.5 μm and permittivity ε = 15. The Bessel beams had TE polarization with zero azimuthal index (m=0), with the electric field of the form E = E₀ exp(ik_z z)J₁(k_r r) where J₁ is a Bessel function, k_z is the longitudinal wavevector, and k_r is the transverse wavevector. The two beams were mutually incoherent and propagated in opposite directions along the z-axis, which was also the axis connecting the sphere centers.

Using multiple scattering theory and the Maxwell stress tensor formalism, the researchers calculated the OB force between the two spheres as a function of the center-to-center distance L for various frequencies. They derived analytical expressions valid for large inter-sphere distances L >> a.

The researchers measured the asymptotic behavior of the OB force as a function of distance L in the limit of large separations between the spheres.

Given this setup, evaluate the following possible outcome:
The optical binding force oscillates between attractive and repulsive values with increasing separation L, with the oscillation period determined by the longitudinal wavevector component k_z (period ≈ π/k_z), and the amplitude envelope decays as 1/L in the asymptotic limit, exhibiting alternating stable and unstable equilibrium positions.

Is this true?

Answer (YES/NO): NO